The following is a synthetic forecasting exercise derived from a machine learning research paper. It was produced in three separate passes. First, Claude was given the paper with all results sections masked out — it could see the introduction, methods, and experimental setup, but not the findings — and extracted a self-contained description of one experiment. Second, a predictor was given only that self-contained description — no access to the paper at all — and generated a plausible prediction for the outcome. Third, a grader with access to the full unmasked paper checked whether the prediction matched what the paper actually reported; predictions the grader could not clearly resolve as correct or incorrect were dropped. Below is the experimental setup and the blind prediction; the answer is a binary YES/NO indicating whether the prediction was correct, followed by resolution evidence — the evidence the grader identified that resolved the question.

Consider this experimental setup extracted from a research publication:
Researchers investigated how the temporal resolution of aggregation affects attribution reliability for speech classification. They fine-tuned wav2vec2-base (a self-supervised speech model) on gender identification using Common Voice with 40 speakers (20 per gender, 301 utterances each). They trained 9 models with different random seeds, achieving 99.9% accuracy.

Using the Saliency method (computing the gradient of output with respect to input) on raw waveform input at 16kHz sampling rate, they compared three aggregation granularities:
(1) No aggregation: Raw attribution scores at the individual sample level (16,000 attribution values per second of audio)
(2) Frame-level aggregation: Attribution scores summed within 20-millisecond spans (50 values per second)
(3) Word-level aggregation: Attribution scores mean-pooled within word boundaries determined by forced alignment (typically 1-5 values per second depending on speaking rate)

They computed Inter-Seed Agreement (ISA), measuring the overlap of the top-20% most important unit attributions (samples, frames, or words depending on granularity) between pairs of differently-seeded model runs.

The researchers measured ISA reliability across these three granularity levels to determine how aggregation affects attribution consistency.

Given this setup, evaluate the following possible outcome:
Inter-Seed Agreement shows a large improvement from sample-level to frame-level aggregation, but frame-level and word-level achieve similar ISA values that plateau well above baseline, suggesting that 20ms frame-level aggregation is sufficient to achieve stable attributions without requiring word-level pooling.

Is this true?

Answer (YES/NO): NO